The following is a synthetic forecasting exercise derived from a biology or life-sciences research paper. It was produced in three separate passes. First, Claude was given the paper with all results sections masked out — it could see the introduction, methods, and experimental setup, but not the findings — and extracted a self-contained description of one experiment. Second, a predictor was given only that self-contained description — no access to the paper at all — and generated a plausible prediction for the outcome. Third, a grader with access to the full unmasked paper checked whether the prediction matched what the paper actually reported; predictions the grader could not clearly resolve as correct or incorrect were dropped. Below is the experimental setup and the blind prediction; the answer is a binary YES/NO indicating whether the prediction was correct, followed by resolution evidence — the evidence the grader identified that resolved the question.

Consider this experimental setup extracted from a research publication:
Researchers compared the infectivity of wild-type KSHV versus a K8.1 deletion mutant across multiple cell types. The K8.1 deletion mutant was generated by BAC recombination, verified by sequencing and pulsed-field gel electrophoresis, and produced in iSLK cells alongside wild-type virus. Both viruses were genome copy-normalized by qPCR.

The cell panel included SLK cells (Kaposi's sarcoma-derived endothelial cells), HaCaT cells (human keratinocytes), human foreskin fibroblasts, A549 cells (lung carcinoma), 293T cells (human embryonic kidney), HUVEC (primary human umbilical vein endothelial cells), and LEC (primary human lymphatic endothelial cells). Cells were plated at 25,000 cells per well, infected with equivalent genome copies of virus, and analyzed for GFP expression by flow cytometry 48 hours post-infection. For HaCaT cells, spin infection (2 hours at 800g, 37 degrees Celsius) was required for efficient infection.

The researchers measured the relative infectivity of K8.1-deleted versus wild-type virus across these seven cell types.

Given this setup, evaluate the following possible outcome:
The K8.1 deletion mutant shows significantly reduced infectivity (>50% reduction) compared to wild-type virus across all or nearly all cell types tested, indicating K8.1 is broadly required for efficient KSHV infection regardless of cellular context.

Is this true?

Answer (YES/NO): NO